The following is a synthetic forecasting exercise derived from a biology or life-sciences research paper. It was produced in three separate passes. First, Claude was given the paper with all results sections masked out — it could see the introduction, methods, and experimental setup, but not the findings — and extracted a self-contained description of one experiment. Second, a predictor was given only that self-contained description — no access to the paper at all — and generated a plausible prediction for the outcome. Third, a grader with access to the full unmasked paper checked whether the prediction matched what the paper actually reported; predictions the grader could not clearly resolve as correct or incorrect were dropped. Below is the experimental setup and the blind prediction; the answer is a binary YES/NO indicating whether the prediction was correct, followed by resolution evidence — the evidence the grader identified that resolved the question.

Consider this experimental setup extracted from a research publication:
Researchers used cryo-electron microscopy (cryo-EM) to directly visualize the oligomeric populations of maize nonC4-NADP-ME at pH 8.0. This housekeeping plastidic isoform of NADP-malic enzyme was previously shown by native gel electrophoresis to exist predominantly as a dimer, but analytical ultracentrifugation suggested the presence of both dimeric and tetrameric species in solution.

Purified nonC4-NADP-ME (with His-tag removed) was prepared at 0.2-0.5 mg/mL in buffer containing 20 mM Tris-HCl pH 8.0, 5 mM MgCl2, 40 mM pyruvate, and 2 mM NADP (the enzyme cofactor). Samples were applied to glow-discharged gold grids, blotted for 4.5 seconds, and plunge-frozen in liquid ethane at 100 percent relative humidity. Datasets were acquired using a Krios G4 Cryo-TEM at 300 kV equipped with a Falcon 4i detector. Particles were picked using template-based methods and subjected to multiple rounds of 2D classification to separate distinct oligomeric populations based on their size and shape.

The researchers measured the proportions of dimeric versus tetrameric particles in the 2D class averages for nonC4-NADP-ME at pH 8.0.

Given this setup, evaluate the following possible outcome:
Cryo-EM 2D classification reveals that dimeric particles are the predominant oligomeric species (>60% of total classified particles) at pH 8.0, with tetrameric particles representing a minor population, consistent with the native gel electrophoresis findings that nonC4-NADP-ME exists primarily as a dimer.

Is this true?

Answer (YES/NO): YES